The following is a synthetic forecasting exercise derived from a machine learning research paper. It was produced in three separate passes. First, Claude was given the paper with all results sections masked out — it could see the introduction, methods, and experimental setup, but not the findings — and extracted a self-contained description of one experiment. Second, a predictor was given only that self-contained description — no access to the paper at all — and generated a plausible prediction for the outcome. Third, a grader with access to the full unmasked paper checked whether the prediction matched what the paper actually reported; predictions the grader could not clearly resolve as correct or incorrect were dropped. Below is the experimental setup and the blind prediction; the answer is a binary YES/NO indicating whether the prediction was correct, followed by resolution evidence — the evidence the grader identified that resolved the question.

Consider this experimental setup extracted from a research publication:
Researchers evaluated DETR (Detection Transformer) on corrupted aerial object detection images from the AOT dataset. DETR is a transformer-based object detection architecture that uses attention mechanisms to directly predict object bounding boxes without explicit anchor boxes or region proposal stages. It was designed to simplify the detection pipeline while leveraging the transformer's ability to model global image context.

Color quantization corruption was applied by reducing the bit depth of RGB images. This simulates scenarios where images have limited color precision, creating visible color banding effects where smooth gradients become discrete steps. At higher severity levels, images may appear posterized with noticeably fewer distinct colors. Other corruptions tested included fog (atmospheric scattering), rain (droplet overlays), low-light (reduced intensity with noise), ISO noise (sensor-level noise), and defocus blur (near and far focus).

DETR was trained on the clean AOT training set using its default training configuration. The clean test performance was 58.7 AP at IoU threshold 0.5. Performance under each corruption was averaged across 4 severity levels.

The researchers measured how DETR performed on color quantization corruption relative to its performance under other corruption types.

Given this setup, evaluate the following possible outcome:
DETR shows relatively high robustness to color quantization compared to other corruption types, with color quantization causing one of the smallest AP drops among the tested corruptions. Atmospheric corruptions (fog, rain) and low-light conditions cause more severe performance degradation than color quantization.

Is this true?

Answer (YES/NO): NO